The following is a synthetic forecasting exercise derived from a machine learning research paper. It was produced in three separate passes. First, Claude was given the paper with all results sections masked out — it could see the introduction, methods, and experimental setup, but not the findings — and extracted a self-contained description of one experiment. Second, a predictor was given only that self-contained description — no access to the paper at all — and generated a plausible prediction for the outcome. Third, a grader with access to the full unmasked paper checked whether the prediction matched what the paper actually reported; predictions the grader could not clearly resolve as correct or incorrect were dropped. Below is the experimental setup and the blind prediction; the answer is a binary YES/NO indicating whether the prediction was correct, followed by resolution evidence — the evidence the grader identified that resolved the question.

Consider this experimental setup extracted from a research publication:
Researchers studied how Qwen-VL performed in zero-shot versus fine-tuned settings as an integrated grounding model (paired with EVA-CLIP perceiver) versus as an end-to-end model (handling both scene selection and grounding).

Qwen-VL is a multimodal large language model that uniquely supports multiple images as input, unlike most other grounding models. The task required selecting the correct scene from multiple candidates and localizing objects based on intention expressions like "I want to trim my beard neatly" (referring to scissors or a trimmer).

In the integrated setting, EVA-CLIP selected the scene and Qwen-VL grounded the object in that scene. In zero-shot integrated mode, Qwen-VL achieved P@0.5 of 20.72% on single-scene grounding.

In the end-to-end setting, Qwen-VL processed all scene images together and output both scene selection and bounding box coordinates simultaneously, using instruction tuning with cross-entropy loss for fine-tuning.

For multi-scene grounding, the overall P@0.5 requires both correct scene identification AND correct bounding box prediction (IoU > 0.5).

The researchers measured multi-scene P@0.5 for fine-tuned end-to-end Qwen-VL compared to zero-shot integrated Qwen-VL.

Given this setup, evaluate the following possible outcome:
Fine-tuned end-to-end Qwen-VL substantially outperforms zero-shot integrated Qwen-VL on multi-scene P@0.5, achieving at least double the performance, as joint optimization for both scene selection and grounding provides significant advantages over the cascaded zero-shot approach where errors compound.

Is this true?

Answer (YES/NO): YES